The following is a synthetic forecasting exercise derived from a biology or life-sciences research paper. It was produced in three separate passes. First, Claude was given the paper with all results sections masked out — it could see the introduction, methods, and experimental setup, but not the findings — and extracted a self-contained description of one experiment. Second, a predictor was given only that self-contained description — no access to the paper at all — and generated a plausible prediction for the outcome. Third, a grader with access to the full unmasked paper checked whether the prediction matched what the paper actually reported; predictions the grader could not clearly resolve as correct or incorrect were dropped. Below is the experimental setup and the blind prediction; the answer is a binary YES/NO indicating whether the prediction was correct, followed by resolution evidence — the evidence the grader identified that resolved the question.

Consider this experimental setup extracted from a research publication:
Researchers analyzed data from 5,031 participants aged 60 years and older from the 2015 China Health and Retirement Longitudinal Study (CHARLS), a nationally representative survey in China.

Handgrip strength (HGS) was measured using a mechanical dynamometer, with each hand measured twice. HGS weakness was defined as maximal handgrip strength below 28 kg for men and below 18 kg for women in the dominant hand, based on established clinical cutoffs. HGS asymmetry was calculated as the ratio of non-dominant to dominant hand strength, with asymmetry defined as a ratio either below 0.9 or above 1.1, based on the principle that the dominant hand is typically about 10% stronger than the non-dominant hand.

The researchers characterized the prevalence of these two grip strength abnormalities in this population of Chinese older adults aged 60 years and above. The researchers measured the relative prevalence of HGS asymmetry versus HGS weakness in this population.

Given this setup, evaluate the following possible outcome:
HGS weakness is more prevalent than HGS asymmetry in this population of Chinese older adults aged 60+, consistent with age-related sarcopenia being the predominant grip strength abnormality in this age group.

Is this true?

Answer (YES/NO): NO